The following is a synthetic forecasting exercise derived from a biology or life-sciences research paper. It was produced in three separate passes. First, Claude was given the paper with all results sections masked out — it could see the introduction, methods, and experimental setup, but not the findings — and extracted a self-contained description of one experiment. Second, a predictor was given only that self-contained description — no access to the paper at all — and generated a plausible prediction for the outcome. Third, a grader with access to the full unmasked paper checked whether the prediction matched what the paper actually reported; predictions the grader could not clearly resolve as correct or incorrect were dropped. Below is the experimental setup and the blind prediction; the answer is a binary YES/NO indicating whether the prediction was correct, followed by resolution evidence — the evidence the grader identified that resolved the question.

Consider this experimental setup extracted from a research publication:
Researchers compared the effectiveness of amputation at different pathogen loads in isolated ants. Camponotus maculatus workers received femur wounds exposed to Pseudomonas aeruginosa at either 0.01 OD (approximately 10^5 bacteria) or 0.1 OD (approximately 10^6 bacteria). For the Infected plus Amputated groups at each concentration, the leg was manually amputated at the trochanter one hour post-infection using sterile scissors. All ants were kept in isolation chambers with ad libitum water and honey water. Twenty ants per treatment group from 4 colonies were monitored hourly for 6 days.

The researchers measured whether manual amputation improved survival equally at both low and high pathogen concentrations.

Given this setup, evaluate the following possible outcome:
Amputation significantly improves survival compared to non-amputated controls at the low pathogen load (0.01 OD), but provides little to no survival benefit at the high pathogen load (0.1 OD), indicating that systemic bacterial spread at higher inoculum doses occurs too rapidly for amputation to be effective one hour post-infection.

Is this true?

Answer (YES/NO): NO